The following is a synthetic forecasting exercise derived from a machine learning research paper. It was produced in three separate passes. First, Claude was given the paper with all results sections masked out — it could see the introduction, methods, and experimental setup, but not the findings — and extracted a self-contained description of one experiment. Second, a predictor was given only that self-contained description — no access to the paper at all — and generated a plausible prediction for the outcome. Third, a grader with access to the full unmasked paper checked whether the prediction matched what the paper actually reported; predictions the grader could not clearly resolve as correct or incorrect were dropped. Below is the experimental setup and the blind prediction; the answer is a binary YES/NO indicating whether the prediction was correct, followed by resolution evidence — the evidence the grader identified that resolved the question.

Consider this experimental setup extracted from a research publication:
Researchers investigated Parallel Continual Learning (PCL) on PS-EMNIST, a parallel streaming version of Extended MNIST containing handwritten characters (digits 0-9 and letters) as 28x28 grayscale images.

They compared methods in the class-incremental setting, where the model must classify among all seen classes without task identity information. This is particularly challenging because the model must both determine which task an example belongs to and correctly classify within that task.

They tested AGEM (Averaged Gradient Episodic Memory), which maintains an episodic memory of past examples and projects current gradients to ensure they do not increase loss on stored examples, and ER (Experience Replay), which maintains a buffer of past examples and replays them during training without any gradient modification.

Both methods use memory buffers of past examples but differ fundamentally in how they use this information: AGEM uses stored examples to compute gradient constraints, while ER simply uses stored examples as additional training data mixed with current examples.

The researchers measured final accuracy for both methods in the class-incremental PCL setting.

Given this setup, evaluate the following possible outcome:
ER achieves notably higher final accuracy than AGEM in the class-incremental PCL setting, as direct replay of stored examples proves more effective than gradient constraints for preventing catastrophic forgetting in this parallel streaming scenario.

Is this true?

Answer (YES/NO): YES